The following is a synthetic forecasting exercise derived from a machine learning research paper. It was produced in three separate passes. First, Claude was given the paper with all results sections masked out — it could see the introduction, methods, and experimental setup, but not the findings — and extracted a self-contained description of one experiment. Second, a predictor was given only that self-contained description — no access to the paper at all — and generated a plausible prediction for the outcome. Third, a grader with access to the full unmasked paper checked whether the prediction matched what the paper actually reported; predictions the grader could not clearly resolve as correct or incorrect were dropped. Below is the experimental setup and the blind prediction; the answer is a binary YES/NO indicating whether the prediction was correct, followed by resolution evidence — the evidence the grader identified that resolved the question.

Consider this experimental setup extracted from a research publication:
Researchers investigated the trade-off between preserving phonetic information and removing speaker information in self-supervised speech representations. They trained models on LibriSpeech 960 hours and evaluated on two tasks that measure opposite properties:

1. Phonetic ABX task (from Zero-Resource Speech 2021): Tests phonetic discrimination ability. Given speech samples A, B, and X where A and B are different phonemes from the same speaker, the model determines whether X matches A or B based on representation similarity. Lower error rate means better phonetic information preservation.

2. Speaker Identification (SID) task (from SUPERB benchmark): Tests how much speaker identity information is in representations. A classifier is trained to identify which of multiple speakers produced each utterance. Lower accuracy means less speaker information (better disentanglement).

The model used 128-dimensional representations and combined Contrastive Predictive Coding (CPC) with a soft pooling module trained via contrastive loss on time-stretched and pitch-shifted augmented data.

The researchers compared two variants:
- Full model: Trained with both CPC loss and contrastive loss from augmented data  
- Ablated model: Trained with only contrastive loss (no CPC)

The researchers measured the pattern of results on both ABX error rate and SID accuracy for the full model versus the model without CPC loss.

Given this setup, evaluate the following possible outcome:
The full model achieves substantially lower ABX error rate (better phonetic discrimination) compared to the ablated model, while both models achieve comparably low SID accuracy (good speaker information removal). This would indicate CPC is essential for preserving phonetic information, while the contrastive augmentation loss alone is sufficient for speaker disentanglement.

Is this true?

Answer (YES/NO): NO